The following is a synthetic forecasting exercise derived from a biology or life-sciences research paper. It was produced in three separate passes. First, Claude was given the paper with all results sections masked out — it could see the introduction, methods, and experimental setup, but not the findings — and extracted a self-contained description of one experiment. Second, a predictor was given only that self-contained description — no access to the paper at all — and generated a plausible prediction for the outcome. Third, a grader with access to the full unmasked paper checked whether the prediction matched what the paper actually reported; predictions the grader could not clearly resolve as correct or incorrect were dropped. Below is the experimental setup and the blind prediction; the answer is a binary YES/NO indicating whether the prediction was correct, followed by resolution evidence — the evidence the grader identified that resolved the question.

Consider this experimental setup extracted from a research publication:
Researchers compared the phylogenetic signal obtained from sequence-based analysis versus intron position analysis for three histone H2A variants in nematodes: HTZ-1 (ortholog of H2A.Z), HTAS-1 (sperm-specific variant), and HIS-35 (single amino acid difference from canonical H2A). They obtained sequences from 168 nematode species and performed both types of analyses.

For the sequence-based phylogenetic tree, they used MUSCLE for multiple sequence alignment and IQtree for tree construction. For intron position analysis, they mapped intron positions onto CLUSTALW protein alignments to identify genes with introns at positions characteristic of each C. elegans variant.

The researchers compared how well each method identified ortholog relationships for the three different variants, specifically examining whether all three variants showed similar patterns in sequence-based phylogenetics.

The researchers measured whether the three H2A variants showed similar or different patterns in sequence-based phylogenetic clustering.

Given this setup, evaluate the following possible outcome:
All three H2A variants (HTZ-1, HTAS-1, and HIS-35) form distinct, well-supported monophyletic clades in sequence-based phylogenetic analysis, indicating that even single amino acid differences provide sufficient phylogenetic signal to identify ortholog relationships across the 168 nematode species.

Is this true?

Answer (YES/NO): NO